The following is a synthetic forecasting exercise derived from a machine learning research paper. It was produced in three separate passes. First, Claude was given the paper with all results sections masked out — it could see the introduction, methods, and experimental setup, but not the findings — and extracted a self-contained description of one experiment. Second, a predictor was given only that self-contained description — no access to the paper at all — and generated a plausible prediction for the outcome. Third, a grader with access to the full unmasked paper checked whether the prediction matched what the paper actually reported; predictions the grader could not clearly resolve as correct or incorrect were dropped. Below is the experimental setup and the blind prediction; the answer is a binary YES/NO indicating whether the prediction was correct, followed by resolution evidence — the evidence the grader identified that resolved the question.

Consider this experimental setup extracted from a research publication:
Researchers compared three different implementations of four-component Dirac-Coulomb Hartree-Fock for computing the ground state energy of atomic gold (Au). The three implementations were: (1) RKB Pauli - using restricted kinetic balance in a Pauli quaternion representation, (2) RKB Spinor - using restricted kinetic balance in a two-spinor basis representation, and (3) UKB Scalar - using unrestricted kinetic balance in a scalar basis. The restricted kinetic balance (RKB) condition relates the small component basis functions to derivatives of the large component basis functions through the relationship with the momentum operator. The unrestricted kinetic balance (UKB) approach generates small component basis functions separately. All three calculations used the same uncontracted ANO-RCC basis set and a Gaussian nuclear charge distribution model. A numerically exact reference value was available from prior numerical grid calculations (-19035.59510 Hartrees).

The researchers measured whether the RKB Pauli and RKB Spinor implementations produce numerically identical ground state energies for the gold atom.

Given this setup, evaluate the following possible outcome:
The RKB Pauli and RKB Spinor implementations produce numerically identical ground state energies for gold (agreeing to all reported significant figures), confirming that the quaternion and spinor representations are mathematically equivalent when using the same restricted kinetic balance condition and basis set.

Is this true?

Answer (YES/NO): YES